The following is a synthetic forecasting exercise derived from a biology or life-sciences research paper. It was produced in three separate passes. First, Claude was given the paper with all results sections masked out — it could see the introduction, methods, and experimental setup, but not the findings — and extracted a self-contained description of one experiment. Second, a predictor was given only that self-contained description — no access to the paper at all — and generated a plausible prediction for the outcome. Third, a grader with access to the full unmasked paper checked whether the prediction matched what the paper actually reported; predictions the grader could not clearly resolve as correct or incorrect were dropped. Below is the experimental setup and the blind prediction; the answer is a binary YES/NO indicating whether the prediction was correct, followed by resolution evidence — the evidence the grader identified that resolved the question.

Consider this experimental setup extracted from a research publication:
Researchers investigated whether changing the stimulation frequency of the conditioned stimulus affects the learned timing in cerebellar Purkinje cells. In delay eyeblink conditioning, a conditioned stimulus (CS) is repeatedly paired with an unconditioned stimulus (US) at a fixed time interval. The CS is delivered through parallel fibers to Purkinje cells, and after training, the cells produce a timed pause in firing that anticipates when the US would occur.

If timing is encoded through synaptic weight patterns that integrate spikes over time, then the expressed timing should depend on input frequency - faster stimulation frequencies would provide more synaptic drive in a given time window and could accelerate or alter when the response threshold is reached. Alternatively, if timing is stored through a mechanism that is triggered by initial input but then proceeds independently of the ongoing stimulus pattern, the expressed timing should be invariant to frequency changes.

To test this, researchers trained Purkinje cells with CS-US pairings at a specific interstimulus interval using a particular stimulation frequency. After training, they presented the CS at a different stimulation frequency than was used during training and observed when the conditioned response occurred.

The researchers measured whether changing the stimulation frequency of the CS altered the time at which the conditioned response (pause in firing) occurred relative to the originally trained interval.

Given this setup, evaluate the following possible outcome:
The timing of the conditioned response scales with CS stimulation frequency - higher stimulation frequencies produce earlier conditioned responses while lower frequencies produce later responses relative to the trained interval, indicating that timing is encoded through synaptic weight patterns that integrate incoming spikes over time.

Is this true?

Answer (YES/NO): NO